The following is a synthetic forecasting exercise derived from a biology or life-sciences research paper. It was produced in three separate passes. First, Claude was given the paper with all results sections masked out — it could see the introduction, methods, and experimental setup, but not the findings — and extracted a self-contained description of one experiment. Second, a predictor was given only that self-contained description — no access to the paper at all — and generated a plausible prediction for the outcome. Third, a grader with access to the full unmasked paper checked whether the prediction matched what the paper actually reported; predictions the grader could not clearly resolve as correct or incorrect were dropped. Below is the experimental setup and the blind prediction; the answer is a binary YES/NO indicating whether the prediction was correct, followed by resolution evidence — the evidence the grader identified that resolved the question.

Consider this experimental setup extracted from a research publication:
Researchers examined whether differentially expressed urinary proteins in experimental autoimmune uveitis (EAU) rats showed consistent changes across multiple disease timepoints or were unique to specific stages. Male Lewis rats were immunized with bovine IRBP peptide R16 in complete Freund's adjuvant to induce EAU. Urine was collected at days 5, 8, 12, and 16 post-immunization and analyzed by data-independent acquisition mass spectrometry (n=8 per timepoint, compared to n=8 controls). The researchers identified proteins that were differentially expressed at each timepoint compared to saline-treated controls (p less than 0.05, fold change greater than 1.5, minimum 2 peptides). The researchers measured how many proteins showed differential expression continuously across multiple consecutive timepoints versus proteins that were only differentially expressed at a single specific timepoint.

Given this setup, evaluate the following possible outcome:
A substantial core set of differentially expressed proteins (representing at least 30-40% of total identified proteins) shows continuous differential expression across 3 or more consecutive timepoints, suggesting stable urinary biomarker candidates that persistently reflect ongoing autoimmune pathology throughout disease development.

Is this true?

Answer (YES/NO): NO